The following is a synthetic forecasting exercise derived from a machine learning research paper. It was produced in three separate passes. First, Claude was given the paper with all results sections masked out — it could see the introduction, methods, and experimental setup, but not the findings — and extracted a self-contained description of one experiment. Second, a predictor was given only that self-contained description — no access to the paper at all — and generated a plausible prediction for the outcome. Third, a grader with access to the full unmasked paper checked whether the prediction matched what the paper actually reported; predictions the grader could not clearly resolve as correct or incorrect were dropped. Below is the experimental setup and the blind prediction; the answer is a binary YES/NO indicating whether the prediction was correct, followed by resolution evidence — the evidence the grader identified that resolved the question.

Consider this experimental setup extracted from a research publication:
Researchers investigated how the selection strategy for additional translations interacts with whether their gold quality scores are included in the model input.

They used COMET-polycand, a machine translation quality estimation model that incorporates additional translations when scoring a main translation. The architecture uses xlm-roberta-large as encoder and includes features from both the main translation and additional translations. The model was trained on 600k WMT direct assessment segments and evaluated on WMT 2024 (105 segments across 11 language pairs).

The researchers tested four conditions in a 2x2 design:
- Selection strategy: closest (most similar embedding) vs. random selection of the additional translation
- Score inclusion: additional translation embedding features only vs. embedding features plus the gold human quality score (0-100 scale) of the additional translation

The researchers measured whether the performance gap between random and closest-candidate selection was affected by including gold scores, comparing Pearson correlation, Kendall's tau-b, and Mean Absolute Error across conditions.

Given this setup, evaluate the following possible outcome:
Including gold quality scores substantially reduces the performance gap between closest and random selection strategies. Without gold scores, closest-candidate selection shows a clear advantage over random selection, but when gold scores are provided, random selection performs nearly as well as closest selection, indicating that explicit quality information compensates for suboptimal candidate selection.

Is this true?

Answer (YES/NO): NO